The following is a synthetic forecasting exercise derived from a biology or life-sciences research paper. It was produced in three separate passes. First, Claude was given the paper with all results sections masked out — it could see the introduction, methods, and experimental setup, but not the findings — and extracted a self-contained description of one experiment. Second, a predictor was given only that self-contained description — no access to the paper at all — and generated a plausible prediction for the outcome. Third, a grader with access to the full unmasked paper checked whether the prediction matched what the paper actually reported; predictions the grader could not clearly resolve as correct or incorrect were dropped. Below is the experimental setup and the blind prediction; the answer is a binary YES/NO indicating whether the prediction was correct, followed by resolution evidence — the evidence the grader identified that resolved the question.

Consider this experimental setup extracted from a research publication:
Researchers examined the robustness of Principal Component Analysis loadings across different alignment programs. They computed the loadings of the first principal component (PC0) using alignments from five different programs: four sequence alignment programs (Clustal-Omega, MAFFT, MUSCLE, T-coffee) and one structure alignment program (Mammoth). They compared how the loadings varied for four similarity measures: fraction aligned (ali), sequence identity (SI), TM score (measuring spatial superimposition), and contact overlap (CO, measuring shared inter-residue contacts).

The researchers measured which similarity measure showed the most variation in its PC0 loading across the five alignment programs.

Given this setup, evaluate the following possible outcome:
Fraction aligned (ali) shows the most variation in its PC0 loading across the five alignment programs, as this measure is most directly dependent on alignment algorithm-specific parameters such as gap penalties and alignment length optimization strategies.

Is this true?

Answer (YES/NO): YES